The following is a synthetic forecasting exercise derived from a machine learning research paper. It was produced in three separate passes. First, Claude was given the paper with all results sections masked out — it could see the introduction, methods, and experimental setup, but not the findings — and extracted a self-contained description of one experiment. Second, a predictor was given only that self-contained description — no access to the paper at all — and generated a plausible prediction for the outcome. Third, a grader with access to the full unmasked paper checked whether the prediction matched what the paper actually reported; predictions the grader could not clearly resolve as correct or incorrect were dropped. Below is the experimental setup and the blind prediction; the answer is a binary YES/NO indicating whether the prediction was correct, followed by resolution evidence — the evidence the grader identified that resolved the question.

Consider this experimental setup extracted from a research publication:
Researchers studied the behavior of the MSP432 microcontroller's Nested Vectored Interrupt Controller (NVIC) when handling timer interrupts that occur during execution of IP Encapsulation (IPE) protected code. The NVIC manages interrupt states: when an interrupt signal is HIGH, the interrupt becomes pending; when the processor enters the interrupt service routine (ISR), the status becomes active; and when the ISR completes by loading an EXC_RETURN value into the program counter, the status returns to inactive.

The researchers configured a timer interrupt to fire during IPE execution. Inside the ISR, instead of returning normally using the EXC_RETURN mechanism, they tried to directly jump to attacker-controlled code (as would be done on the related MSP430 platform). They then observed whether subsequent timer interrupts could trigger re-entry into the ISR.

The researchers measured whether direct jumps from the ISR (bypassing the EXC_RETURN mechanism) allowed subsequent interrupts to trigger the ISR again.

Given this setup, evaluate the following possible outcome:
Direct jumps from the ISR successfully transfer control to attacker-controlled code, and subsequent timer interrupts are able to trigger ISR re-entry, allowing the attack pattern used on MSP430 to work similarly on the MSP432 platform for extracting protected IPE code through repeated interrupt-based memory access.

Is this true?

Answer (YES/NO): NO